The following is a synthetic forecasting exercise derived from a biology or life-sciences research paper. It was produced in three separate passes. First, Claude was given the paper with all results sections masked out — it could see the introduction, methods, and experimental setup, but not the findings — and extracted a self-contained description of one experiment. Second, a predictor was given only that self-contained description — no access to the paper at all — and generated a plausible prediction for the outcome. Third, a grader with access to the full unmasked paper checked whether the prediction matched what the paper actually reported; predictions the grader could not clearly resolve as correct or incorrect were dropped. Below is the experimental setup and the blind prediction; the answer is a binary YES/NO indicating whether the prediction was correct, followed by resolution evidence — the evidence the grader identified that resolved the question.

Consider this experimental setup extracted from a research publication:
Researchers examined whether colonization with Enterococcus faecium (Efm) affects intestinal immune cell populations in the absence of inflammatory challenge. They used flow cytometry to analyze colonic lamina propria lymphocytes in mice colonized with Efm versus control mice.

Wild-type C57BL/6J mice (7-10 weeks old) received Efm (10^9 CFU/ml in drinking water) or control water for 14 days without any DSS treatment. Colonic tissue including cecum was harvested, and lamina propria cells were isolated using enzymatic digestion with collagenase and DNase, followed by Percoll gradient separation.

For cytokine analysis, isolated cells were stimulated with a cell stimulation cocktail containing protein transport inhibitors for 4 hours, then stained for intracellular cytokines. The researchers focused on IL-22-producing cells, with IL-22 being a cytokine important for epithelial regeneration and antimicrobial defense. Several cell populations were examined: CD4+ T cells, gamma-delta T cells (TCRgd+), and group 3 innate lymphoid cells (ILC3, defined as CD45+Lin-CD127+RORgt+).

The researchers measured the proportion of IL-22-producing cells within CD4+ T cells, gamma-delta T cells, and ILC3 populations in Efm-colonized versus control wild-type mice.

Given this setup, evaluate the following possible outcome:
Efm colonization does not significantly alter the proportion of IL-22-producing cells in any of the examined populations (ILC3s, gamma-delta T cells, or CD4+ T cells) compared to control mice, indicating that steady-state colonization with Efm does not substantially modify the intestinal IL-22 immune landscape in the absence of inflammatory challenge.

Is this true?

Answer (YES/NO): NO